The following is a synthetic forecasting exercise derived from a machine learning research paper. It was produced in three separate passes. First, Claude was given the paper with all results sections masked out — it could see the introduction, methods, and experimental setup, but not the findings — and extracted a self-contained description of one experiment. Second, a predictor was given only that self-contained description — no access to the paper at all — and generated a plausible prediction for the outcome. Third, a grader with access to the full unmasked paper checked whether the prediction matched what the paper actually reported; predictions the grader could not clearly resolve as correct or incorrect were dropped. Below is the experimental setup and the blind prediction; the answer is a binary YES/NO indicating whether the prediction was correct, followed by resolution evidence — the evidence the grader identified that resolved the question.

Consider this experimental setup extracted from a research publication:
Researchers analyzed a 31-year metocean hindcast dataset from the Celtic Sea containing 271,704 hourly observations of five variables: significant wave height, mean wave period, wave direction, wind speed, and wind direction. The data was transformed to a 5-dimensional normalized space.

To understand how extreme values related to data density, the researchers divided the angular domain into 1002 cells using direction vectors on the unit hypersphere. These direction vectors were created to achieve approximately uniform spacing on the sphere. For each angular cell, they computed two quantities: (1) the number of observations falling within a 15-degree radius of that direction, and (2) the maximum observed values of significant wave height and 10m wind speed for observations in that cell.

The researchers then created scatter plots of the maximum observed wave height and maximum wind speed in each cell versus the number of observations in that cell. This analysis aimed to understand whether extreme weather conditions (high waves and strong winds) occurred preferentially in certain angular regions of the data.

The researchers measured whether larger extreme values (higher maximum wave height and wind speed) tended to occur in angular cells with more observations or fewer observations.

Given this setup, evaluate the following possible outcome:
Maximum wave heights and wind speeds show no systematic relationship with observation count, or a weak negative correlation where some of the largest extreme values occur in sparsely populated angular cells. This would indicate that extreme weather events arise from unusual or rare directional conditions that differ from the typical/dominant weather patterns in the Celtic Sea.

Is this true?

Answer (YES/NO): NO